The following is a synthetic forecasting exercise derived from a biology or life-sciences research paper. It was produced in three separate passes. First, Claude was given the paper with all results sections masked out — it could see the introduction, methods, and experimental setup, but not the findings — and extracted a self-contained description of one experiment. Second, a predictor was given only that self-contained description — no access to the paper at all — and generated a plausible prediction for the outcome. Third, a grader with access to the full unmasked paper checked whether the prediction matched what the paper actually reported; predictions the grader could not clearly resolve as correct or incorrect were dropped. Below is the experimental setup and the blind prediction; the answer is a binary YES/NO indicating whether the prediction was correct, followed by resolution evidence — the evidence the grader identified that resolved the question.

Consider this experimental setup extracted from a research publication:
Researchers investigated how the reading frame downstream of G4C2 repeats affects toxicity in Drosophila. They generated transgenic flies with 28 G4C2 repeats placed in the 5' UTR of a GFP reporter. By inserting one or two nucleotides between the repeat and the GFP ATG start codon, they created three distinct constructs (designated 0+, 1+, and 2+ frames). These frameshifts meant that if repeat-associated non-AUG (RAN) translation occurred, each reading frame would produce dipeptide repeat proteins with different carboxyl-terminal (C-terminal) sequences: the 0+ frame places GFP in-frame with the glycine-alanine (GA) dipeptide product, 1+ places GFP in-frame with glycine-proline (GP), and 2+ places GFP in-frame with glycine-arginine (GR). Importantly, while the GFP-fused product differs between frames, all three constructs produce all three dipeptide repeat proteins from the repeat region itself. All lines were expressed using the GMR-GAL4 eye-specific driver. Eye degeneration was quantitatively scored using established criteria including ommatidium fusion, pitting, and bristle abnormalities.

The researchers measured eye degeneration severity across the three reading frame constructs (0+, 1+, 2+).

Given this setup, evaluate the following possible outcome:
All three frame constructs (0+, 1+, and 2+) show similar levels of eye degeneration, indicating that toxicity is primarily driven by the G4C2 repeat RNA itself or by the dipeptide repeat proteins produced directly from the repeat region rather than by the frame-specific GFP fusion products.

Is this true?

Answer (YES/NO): NO